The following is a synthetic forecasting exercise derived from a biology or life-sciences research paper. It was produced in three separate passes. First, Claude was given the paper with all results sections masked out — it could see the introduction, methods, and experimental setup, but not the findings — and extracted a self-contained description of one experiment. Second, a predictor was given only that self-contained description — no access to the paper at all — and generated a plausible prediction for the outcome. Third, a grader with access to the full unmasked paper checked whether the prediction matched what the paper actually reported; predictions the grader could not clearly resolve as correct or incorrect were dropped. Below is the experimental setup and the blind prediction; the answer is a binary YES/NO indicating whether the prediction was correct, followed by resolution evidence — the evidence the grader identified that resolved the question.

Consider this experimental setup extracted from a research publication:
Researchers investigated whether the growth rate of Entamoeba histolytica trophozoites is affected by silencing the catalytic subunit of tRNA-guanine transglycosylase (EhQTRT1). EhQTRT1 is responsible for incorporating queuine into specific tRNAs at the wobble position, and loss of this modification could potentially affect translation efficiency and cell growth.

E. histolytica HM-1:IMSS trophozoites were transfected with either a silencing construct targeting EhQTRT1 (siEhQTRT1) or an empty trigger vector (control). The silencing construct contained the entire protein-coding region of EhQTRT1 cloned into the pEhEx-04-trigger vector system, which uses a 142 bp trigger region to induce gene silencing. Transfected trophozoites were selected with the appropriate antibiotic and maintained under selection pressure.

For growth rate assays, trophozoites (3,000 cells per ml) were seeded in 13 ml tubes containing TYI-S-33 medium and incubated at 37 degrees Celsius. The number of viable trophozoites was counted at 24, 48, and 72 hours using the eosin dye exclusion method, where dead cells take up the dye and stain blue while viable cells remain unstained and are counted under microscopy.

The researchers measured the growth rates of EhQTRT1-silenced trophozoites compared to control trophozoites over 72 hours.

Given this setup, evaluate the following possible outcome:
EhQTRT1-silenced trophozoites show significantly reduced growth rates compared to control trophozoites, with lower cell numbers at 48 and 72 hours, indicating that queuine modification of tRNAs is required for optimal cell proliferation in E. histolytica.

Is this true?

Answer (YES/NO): YES